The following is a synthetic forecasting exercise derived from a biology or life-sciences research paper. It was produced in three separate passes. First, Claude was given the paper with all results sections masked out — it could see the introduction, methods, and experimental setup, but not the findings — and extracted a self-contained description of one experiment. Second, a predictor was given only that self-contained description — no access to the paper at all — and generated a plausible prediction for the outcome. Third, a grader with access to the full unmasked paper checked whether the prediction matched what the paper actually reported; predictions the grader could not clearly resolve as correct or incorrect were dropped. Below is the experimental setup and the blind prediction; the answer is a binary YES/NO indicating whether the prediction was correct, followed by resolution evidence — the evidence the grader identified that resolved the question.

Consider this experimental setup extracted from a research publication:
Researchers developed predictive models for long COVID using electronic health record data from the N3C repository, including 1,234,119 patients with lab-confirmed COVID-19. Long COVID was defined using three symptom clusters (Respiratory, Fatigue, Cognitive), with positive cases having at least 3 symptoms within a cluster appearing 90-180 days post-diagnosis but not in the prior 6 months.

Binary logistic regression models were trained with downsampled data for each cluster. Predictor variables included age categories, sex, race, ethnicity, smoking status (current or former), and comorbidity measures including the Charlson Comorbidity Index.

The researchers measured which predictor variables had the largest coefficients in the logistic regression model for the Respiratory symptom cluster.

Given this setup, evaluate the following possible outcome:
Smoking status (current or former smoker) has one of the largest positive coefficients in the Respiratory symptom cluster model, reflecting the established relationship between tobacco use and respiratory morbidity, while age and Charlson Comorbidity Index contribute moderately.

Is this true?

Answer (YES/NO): NO